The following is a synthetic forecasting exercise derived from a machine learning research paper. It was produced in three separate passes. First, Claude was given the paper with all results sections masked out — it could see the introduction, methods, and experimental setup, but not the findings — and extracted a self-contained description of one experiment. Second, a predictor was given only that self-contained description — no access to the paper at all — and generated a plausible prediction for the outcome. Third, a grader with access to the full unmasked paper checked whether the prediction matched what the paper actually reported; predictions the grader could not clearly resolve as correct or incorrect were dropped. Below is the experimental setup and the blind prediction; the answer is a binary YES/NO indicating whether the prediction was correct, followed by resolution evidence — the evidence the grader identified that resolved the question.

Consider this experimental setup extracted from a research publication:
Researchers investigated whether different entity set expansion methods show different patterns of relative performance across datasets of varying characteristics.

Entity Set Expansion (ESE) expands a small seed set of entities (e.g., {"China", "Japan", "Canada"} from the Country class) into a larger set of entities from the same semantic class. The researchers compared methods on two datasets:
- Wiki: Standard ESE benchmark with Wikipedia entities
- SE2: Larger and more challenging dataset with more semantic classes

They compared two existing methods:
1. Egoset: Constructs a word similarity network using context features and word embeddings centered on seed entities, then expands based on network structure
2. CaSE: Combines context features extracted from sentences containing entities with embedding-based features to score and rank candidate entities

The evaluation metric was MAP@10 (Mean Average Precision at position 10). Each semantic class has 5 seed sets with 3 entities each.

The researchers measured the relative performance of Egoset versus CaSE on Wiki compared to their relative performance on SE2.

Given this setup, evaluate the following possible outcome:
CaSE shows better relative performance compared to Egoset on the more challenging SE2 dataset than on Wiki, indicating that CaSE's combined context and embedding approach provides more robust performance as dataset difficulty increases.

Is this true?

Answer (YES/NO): NO